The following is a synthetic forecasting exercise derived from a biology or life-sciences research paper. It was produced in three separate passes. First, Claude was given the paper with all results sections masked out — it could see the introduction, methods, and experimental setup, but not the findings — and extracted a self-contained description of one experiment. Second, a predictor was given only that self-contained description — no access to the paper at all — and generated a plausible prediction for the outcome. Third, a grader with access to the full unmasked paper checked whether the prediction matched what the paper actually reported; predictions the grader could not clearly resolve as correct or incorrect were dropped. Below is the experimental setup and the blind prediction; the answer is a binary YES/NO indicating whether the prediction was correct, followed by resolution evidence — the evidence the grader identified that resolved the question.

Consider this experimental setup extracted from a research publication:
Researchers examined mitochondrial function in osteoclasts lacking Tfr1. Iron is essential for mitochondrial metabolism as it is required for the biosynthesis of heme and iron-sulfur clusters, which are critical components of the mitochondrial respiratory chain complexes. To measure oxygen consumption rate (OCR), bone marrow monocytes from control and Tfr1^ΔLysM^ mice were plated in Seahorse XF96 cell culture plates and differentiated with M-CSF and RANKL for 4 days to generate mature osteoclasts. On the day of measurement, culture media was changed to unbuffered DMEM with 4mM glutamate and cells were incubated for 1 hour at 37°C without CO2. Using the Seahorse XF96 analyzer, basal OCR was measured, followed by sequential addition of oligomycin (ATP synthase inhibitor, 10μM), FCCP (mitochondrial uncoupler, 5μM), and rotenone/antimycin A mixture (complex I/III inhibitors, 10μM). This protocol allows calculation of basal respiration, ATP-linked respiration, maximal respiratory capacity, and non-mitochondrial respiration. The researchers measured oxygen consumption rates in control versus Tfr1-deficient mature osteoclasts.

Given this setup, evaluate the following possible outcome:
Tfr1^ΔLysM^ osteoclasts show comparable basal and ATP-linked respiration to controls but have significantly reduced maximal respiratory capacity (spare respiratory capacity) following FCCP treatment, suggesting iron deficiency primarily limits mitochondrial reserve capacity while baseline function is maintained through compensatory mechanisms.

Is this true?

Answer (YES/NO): NO